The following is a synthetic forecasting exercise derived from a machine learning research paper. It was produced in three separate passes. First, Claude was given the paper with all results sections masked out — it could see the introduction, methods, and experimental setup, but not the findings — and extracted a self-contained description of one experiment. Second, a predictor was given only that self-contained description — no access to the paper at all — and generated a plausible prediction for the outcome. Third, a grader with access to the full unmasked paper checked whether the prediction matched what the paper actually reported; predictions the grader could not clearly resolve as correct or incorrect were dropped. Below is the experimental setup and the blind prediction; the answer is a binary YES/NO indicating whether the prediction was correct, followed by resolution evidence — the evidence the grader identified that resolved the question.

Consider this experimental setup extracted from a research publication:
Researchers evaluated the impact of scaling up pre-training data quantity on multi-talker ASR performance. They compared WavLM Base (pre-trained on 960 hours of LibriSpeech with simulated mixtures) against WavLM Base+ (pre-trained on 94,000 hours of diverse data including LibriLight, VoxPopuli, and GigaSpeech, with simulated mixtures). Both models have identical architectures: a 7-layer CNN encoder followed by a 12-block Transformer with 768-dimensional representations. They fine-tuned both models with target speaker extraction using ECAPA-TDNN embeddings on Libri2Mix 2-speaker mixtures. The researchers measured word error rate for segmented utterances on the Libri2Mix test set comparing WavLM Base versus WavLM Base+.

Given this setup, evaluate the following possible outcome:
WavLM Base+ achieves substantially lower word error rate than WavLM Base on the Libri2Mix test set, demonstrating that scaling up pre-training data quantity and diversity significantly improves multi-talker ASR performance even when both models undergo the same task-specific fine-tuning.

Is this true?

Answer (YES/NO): YES